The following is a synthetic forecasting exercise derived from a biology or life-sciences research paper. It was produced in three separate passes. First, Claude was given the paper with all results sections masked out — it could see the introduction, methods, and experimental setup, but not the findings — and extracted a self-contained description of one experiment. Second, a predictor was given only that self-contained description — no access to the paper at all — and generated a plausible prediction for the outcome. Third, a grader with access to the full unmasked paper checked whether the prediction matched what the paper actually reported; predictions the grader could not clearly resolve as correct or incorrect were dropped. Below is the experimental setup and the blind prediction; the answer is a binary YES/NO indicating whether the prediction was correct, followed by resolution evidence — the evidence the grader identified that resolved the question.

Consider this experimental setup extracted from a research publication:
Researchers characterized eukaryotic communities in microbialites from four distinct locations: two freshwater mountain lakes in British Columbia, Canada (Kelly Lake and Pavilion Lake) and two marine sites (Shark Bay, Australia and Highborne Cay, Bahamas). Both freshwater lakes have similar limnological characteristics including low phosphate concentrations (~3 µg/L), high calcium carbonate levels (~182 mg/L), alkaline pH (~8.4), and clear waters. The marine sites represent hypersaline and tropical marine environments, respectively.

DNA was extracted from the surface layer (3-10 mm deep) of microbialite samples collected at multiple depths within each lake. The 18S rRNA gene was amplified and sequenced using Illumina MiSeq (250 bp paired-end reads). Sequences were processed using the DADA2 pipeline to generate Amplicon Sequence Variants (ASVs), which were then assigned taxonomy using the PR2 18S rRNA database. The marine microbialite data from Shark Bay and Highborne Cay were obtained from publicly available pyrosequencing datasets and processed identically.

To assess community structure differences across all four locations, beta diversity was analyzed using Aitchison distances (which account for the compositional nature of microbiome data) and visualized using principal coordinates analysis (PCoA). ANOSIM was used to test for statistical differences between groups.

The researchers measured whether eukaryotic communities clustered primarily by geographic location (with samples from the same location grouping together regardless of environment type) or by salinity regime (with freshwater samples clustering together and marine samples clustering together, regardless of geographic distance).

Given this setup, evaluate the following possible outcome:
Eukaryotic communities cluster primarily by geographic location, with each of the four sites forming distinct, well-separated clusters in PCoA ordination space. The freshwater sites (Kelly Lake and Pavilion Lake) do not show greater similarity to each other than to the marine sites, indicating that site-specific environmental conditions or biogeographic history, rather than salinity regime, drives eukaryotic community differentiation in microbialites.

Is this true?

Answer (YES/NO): NO